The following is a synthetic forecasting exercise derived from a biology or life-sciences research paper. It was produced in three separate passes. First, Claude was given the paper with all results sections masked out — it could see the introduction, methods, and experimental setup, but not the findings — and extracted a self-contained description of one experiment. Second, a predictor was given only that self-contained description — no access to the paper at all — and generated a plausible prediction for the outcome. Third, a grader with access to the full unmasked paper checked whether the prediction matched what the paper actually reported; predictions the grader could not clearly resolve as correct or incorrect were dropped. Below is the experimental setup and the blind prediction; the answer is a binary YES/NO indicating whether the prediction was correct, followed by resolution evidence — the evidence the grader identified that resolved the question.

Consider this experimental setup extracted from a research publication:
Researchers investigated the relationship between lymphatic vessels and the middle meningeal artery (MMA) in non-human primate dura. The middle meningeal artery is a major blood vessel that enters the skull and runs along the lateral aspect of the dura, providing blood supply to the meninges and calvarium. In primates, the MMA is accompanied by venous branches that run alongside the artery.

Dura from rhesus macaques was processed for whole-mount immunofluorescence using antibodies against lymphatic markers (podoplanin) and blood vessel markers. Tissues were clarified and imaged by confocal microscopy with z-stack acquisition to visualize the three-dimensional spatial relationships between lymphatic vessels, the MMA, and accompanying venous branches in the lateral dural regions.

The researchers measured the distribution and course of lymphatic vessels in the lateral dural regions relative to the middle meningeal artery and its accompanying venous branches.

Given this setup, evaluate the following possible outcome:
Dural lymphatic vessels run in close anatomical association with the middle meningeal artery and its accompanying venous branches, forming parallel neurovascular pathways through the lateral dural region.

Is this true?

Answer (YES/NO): YES